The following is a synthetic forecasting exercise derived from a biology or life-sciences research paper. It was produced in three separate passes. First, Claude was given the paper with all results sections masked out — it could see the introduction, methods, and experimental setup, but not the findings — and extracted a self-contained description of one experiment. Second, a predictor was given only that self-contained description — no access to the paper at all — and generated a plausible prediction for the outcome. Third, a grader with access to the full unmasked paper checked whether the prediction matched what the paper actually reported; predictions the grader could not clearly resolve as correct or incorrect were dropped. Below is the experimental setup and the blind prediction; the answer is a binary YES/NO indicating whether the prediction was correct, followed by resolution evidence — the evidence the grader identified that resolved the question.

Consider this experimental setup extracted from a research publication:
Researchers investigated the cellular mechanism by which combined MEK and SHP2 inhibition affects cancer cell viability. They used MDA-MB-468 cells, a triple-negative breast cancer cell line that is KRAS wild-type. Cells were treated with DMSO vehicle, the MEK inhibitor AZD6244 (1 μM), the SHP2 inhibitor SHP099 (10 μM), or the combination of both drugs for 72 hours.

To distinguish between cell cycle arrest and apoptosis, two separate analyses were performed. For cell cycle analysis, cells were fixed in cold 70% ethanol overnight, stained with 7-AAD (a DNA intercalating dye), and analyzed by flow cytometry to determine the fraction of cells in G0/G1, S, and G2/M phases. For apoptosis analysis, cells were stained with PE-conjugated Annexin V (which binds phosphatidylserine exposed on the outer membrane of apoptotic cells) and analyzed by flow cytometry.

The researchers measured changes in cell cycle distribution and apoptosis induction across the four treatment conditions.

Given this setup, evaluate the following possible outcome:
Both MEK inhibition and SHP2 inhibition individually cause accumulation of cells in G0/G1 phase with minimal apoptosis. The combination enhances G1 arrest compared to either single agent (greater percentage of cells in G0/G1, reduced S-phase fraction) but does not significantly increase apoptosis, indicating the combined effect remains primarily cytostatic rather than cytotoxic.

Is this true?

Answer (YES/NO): NO